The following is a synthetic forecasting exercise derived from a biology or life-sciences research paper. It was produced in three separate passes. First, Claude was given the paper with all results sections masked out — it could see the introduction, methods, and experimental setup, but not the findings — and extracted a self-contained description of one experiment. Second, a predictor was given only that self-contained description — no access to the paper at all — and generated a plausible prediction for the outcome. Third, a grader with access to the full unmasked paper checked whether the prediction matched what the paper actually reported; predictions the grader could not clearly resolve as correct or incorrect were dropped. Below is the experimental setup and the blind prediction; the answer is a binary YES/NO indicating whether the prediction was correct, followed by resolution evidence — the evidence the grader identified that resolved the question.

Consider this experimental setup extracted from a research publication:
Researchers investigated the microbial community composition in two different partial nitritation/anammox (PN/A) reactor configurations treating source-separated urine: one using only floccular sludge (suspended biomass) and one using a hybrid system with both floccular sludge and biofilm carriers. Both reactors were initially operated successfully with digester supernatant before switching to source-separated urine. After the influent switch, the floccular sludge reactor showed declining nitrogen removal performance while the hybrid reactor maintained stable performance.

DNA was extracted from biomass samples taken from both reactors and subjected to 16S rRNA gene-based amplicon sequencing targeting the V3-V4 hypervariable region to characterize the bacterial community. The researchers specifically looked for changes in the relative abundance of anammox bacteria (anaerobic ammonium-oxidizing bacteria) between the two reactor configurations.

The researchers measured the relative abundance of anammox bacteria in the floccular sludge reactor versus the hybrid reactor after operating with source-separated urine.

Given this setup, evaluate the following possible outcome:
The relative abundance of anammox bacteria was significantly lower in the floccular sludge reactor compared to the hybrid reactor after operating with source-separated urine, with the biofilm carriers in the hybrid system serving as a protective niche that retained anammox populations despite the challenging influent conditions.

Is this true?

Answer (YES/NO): YES